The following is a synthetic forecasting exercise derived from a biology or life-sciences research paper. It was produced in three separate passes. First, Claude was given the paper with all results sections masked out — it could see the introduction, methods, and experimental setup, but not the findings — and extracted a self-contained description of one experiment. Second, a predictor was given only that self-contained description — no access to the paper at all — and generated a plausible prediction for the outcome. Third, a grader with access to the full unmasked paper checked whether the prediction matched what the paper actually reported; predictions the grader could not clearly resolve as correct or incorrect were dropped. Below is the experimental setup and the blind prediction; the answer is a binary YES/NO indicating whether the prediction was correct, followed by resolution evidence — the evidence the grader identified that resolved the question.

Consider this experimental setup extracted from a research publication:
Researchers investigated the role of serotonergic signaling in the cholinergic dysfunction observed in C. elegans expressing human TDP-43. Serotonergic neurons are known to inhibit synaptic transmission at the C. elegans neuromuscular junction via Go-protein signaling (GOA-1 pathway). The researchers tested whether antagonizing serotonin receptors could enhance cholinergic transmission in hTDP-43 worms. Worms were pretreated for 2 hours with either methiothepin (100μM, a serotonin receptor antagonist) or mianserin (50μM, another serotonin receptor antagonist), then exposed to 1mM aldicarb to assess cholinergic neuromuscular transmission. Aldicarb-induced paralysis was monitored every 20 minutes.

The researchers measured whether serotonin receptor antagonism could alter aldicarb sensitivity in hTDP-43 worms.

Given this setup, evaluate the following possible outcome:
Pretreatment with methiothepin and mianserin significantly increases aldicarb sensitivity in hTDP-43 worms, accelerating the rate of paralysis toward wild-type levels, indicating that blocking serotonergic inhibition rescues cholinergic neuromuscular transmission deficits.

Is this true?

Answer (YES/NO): YES